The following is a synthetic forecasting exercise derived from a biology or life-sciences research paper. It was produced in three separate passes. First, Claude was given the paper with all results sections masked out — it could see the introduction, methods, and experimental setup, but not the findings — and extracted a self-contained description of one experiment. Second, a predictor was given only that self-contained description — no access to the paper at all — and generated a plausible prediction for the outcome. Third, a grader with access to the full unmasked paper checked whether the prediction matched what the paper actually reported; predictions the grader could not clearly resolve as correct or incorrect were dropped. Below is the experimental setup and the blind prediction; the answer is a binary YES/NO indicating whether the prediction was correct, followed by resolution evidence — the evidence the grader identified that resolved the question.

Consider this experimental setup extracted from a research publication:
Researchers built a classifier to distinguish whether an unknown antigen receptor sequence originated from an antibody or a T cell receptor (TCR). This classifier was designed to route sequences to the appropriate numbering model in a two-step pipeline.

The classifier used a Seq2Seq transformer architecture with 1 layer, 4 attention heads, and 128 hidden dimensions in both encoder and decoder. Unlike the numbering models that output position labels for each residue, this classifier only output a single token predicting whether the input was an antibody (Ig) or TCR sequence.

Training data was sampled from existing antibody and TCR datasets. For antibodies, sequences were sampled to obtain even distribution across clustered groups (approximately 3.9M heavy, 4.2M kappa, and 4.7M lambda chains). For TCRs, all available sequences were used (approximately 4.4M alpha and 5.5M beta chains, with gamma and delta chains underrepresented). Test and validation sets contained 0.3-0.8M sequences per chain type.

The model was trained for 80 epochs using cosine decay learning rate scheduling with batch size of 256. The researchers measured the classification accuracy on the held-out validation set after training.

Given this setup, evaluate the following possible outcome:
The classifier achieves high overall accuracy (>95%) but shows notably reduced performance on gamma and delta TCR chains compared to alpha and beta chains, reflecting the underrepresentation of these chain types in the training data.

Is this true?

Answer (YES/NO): NO